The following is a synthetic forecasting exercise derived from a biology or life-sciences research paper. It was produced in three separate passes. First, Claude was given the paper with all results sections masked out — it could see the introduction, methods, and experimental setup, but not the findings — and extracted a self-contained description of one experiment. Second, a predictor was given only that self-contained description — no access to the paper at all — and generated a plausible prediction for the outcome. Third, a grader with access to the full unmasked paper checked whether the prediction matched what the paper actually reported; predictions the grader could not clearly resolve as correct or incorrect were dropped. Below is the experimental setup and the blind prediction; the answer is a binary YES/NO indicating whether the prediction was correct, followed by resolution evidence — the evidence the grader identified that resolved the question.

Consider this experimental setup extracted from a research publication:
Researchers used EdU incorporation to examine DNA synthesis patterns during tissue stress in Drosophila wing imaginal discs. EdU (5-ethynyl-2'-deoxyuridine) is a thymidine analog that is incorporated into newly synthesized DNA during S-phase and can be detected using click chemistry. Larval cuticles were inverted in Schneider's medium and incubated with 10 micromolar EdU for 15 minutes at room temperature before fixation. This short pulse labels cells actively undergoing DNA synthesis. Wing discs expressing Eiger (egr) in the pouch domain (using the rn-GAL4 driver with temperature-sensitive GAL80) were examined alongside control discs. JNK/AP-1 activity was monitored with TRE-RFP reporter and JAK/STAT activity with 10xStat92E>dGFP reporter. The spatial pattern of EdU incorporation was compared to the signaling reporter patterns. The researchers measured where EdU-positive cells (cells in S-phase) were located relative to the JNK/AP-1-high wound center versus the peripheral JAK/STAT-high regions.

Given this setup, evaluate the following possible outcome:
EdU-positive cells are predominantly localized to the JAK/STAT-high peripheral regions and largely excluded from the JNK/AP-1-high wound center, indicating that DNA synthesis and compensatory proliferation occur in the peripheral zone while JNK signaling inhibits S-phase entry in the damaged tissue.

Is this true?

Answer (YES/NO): YES